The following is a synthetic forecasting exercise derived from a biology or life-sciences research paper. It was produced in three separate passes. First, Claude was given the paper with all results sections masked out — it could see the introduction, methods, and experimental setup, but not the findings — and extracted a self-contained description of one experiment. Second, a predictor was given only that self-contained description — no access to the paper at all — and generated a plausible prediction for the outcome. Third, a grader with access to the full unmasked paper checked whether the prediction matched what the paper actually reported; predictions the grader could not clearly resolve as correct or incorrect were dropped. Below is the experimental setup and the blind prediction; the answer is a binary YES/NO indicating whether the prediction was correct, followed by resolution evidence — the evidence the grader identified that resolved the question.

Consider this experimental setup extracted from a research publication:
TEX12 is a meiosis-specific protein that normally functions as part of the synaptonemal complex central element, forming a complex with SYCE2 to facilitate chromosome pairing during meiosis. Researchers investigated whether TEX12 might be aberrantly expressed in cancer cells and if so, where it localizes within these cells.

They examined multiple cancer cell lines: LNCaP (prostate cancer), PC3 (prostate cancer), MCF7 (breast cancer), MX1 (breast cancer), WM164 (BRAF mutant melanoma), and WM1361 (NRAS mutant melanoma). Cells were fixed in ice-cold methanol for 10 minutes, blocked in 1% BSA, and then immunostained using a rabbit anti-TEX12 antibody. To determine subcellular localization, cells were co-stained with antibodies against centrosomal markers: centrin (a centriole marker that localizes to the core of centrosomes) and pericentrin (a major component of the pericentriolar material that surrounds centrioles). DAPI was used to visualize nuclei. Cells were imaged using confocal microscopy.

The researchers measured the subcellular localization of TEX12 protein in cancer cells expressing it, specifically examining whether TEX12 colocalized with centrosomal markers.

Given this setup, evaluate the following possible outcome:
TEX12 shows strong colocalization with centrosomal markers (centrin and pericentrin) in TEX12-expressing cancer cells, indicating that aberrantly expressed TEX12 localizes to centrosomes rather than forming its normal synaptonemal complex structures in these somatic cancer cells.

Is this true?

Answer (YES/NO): YES